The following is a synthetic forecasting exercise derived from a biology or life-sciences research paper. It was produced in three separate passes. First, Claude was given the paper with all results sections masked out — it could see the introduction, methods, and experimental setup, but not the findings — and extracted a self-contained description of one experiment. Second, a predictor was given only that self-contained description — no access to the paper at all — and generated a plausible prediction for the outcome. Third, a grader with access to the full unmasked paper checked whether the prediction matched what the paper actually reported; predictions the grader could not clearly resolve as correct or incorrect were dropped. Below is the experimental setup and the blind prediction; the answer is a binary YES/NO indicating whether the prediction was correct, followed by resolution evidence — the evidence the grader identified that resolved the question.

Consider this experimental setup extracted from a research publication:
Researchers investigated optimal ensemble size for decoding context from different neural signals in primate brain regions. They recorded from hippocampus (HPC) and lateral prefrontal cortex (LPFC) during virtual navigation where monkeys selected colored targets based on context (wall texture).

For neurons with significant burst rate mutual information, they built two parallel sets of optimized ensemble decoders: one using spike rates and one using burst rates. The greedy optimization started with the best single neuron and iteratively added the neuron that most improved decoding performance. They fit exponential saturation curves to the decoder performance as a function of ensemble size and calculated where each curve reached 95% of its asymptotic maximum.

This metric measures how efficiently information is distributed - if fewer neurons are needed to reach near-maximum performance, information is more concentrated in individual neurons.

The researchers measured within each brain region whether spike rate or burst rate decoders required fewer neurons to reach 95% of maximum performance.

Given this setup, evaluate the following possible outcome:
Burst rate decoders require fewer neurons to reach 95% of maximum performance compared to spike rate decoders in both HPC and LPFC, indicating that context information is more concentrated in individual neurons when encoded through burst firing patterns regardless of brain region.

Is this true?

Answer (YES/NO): NO